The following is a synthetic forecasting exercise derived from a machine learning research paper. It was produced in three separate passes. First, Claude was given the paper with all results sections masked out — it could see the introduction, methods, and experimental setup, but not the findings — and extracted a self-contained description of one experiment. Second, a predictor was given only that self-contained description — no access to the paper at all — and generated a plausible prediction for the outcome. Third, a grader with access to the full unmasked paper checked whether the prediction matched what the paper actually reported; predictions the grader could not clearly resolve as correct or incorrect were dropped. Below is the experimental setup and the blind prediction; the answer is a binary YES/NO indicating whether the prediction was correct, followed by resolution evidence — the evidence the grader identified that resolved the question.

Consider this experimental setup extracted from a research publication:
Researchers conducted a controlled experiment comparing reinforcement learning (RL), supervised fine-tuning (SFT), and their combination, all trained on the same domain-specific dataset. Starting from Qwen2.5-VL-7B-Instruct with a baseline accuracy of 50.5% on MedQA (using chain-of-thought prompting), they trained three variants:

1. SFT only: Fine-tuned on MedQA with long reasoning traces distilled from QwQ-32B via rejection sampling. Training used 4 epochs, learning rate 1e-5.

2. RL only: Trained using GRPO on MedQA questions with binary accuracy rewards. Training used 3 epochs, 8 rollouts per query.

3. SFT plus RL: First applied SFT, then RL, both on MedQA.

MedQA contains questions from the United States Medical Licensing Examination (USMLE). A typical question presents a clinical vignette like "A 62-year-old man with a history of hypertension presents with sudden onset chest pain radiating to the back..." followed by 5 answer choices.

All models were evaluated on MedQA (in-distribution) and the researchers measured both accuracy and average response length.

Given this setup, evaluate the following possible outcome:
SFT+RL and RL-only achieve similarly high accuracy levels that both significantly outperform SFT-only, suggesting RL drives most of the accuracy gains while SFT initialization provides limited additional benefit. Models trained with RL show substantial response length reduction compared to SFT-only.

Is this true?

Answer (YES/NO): NO